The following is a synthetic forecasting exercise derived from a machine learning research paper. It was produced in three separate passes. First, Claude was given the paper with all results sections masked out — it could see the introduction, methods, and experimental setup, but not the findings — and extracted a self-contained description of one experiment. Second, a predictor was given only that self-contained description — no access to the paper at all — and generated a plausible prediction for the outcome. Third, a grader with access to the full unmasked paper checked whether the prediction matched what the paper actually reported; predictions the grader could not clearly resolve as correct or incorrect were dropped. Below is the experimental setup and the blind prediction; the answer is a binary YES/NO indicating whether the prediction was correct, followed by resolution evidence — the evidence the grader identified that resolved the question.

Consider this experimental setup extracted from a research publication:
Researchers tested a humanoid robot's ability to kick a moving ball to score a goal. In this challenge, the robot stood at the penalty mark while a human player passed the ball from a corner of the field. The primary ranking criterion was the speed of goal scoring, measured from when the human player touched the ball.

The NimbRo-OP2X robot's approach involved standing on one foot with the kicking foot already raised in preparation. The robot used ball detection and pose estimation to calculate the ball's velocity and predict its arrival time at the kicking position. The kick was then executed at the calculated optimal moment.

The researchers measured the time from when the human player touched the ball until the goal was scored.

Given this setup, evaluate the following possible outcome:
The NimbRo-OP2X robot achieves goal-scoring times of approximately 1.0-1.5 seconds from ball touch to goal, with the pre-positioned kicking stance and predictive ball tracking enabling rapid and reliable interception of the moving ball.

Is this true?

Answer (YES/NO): NO